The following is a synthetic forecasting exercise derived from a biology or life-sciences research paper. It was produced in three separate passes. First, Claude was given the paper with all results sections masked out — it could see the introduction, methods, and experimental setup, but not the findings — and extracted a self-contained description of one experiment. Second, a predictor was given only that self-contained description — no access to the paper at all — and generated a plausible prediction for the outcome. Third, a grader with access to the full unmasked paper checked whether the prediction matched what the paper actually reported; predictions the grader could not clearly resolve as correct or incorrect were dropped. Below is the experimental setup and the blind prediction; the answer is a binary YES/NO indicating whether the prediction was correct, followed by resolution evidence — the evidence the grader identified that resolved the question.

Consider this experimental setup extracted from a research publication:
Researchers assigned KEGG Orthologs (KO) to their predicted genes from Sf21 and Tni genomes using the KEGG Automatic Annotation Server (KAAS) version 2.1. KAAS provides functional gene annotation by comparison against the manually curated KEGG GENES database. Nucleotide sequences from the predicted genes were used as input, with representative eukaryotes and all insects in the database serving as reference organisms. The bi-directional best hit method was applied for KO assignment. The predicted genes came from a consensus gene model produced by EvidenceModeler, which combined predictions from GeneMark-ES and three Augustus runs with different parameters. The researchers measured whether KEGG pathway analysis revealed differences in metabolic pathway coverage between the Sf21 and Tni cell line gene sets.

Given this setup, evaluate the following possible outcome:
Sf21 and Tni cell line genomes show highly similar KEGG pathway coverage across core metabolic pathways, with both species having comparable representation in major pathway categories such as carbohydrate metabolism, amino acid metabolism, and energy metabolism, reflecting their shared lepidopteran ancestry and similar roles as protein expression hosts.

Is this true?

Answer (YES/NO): NO